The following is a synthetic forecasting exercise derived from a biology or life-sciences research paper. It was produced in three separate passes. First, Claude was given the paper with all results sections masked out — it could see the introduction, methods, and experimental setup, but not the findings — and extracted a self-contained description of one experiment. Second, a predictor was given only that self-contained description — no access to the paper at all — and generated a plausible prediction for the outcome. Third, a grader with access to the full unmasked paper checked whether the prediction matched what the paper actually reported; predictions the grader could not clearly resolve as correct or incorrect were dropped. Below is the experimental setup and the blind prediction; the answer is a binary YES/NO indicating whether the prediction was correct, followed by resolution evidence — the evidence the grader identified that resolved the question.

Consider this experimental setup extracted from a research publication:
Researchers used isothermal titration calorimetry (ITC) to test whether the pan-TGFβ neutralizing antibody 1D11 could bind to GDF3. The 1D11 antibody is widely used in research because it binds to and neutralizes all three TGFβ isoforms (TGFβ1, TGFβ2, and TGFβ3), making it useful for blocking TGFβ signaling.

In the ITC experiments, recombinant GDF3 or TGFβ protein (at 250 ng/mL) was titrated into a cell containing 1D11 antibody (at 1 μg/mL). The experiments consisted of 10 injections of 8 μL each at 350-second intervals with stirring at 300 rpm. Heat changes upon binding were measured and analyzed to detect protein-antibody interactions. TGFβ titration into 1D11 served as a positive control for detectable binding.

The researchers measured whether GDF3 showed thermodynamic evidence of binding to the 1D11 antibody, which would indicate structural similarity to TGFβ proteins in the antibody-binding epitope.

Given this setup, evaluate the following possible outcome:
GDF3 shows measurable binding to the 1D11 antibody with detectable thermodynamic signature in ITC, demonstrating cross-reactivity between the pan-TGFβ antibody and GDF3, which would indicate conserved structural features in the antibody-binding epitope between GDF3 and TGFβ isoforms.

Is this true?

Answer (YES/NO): NO